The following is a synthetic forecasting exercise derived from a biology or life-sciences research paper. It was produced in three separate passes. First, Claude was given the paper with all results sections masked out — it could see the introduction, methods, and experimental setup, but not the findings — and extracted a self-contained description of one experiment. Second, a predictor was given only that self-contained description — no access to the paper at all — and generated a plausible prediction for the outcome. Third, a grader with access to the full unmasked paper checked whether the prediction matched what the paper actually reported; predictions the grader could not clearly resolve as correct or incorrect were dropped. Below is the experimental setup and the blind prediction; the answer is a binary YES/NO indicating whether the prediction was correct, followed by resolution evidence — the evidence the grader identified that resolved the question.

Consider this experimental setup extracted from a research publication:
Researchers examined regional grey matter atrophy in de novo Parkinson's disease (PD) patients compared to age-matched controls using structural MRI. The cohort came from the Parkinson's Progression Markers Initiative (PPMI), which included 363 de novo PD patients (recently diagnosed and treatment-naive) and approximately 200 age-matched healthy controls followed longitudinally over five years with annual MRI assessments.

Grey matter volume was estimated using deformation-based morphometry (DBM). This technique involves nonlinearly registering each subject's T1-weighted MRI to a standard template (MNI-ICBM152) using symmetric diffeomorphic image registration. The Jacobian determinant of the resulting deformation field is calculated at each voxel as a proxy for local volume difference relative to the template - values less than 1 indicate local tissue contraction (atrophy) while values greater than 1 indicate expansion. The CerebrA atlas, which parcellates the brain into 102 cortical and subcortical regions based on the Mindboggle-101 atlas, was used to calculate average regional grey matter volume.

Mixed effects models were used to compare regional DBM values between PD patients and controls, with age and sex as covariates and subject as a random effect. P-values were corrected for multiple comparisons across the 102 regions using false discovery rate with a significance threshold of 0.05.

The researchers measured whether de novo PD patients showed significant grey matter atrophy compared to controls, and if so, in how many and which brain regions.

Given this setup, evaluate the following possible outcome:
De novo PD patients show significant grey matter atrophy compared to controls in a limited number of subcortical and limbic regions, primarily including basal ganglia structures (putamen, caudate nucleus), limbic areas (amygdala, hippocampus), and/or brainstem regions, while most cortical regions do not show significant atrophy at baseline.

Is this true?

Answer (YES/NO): NO